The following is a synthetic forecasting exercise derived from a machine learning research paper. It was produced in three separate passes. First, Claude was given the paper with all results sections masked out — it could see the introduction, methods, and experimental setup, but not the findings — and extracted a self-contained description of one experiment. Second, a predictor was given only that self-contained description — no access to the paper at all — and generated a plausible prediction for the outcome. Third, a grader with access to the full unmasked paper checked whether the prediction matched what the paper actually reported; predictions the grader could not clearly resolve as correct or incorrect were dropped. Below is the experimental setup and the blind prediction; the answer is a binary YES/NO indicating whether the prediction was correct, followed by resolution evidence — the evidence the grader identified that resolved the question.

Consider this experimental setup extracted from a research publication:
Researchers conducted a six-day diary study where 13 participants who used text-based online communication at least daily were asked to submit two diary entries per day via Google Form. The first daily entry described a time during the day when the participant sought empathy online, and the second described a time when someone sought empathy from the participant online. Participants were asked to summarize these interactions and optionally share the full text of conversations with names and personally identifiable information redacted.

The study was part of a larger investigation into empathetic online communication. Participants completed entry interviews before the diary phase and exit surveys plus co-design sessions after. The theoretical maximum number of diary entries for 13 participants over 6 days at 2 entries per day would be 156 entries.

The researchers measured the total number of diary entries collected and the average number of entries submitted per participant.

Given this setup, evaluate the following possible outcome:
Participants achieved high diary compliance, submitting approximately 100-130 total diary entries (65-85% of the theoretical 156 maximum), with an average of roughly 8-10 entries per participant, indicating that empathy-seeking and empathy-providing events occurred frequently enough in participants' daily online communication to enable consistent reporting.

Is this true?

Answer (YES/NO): YES